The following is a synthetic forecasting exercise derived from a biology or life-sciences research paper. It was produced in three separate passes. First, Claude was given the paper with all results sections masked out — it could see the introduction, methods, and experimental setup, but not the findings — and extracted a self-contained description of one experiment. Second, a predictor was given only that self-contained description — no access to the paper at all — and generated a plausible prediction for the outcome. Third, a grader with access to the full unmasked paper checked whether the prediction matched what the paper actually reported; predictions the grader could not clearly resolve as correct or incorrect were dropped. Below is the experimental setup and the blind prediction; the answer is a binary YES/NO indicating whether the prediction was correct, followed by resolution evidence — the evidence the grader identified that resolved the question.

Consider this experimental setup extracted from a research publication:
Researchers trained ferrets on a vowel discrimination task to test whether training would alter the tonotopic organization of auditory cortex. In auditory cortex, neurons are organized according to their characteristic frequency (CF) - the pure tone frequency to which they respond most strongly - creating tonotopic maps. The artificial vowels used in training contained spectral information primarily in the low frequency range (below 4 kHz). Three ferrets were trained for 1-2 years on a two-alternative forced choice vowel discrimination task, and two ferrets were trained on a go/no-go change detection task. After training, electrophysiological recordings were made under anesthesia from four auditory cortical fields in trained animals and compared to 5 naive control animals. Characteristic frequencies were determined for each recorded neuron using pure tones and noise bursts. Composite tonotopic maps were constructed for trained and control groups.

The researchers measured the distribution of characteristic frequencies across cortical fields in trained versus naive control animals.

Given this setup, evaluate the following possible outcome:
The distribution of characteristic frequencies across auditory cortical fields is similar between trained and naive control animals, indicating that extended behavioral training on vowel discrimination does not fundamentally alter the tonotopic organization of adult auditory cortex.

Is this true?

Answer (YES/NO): YES